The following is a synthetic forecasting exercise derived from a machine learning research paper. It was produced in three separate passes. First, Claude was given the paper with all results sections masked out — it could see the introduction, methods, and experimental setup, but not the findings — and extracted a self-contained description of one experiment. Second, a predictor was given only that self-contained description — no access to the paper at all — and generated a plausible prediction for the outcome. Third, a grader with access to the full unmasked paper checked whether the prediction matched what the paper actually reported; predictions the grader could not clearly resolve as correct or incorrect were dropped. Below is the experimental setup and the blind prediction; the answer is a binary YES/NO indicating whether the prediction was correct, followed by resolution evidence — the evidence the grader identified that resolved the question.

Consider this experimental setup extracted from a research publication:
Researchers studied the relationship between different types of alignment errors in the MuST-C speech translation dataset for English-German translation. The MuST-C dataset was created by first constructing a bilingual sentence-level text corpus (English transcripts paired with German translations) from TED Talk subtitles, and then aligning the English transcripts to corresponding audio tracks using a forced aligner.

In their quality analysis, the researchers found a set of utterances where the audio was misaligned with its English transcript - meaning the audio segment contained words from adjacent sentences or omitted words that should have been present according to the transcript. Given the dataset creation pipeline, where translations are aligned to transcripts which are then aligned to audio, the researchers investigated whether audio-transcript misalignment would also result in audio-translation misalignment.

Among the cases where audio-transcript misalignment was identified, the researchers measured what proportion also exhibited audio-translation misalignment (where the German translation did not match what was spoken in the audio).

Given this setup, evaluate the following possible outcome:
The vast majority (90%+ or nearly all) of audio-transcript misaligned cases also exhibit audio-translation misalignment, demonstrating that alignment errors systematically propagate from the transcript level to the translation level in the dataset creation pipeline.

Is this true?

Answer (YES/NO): YES